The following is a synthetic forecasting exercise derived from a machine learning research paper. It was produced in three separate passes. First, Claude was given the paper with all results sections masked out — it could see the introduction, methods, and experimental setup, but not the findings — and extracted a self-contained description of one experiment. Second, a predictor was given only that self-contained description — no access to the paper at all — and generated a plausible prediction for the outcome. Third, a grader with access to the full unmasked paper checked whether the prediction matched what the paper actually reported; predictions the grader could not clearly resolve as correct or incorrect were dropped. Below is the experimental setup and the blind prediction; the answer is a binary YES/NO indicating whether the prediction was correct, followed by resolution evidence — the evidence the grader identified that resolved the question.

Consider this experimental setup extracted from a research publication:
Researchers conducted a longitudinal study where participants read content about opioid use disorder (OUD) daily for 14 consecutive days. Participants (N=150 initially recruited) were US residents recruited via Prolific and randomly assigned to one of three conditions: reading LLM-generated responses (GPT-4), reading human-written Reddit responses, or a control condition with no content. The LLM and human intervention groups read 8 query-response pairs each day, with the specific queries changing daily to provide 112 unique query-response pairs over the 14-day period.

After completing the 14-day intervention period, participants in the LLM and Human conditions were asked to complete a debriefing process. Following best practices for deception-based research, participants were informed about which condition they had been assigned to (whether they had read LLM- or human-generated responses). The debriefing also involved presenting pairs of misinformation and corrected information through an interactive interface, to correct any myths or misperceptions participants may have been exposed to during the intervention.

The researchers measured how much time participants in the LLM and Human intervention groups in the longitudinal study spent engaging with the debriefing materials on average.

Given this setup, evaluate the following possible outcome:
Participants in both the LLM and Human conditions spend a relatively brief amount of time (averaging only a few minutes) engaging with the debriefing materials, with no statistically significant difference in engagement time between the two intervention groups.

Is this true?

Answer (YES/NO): NO